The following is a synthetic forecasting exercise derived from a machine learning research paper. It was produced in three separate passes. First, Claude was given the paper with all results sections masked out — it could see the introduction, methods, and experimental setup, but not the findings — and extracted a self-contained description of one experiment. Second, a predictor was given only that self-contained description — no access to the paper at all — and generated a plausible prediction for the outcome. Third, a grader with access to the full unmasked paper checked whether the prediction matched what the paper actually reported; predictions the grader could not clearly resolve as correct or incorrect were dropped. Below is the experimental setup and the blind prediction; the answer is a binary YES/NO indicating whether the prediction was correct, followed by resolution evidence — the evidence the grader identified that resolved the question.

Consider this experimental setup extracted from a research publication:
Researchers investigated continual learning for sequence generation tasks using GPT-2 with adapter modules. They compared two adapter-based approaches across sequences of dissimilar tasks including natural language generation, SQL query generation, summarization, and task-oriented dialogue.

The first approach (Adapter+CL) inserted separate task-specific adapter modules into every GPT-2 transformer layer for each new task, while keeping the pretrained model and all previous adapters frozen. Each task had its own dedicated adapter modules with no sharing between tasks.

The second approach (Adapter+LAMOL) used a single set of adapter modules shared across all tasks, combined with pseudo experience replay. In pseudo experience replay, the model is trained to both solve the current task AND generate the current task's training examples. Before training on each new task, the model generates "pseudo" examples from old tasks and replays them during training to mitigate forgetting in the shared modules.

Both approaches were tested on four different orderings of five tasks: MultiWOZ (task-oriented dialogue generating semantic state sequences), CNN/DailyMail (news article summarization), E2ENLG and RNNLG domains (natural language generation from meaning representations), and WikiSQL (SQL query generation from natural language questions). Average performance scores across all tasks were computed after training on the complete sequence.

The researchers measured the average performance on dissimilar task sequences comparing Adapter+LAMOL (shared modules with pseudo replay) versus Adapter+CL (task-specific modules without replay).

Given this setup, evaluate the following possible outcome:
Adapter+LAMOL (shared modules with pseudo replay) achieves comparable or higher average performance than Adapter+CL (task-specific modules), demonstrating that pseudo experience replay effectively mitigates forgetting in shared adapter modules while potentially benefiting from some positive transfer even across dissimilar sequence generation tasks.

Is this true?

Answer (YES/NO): NO